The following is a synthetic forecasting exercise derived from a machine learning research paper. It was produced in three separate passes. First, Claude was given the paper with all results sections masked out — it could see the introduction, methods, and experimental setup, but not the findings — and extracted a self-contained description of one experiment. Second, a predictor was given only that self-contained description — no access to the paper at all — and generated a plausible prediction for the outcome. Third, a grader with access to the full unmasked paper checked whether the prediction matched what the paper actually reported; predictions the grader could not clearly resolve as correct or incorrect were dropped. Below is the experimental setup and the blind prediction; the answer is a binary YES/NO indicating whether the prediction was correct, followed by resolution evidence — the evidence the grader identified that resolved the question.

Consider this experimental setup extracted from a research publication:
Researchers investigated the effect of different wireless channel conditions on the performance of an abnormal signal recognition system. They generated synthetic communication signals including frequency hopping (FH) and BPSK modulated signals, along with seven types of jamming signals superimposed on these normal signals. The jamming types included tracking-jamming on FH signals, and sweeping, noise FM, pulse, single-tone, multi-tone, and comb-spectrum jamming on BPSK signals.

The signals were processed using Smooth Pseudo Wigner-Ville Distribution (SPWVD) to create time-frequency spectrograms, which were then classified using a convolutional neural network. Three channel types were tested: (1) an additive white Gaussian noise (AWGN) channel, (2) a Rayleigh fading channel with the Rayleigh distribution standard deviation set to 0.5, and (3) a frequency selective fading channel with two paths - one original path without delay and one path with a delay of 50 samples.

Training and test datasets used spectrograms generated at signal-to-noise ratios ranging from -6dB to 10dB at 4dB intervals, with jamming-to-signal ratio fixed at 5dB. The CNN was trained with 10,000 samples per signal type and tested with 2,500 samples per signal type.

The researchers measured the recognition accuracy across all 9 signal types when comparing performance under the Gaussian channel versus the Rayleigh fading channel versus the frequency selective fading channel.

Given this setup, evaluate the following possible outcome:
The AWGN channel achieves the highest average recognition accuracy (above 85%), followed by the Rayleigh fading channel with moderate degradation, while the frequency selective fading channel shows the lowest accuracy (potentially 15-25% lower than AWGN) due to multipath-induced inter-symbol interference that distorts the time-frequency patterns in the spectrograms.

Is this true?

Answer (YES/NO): YES